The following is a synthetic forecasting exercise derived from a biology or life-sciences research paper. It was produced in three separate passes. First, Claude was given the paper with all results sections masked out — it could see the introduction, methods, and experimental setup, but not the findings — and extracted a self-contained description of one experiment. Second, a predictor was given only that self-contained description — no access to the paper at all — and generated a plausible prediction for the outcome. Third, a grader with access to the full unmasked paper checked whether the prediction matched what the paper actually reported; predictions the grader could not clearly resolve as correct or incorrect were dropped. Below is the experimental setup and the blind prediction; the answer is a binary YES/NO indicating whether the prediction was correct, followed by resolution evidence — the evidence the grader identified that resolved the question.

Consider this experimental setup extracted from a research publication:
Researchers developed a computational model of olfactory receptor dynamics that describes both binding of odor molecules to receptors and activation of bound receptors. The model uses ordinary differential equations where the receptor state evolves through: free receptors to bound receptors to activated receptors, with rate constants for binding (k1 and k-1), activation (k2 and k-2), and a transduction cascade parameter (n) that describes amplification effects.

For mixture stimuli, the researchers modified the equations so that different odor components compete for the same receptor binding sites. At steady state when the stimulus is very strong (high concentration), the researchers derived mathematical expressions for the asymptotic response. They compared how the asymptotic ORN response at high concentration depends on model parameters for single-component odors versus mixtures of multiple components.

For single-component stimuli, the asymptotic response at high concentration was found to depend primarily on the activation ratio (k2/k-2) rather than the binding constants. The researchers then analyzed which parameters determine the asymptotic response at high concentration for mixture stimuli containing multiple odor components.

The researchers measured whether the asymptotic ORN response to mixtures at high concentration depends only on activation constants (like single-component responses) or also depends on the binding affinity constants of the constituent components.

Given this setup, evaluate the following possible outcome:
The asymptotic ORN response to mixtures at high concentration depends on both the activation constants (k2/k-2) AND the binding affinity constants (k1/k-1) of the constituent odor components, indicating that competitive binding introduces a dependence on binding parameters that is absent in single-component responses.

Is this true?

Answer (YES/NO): YES